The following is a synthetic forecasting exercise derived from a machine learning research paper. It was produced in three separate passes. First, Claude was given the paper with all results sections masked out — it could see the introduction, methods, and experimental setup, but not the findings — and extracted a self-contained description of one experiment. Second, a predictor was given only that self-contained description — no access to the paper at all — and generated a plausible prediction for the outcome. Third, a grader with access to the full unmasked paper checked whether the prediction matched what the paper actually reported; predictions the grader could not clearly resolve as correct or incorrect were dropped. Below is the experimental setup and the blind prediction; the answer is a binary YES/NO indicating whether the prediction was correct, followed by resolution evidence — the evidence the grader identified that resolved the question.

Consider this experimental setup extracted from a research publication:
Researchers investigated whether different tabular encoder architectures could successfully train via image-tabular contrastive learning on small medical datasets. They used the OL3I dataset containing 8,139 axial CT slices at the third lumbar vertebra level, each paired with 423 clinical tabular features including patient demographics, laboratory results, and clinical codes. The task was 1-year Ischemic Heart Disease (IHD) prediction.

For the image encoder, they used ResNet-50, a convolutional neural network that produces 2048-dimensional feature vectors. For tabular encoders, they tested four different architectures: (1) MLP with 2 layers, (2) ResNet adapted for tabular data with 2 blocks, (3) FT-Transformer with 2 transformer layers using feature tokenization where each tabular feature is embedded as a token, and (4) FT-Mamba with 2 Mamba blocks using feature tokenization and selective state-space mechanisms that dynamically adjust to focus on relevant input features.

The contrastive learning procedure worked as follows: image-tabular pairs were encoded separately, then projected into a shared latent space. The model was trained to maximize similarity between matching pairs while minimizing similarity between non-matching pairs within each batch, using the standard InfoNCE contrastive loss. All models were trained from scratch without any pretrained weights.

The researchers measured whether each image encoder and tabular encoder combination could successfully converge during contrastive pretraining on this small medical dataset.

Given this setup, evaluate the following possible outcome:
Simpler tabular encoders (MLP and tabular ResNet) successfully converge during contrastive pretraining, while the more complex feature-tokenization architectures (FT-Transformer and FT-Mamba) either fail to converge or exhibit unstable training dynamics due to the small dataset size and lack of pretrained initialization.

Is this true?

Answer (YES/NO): NO